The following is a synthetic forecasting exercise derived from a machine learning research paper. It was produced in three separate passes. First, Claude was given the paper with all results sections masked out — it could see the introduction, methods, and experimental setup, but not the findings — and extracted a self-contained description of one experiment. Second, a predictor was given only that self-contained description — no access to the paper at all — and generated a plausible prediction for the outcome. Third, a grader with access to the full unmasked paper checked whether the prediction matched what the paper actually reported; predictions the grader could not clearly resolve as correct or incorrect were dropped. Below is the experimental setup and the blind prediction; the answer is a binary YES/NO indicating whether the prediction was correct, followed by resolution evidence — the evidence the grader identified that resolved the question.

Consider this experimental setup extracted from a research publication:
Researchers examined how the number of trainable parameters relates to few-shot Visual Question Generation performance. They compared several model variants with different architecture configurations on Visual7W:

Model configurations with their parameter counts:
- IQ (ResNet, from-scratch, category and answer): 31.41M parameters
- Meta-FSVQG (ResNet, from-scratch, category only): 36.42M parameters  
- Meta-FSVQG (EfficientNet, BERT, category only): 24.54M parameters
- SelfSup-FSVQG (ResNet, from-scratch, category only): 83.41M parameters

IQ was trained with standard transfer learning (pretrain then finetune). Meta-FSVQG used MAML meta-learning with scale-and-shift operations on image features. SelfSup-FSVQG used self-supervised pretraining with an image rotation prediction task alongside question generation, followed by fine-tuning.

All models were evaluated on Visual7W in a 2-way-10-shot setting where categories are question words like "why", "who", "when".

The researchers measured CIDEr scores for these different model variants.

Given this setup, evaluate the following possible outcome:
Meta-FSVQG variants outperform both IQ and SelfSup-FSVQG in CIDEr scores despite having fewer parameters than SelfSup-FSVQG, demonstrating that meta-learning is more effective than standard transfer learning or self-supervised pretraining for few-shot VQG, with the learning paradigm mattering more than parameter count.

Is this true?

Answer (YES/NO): NO